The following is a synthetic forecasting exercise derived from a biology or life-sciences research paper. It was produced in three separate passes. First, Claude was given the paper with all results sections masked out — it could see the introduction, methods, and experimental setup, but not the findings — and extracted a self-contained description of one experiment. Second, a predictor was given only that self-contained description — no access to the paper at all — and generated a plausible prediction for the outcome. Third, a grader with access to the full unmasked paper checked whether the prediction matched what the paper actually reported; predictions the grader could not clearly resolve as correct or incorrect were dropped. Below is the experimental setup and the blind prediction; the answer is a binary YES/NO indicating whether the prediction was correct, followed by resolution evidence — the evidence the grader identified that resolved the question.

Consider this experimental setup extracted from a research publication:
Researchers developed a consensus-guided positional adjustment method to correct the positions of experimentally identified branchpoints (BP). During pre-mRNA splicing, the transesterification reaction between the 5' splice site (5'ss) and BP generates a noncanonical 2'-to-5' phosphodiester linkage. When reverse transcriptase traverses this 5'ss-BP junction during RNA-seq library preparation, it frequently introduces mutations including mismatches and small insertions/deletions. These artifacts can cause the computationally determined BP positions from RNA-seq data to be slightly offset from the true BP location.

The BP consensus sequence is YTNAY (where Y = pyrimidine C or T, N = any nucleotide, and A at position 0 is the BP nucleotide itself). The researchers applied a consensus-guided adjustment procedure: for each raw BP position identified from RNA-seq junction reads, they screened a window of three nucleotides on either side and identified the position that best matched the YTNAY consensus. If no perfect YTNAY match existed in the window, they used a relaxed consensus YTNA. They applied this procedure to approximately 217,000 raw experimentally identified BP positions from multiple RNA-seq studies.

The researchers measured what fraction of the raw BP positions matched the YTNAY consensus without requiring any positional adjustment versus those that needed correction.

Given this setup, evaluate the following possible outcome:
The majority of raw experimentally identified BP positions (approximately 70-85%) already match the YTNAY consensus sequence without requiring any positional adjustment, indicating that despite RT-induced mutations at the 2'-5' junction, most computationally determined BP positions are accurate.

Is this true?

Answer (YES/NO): NO